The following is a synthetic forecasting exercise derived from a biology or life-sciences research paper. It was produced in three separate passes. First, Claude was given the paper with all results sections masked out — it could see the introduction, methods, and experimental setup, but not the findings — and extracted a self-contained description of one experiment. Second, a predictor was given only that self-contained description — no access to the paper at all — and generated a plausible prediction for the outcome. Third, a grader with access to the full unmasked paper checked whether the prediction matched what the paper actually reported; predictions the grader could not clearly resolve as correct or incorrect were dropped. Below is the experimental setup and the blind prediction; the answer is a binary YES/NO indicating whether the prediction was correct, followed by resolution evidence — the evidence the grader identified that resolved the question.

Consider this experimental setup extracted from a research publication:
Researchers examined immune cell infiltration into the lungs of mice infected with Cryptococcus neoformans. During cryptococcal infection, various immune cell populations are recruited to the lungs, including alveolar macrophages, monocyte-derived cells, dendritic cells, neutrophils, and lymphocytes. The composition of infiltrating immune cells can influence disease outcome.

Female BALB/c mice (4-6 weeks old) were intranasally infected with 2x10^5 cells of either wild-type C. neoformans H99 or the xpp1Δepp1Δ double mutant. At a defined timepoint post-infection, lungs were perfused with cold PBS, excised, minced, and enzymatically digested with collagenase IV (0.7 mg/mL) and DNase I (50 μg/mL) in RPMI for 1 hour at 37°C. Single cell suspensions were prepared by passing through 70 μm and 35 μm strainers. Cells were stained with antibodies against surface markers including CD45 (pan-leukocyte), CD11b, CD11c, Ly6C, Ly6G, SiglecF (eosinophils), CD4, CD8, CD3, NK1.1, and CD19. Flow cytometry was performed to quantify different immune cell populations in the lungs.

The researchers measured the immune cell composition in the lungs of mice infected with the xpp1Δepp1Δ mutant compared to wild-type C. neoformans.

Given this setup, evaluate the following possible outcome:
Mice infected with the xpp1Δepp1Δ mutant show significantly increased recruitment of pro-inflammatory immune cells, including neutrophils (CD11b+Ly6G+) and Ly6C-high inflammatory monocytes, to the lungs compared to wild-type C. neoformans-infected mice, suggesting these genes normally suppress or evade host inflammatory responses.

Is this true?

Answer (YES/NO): NO